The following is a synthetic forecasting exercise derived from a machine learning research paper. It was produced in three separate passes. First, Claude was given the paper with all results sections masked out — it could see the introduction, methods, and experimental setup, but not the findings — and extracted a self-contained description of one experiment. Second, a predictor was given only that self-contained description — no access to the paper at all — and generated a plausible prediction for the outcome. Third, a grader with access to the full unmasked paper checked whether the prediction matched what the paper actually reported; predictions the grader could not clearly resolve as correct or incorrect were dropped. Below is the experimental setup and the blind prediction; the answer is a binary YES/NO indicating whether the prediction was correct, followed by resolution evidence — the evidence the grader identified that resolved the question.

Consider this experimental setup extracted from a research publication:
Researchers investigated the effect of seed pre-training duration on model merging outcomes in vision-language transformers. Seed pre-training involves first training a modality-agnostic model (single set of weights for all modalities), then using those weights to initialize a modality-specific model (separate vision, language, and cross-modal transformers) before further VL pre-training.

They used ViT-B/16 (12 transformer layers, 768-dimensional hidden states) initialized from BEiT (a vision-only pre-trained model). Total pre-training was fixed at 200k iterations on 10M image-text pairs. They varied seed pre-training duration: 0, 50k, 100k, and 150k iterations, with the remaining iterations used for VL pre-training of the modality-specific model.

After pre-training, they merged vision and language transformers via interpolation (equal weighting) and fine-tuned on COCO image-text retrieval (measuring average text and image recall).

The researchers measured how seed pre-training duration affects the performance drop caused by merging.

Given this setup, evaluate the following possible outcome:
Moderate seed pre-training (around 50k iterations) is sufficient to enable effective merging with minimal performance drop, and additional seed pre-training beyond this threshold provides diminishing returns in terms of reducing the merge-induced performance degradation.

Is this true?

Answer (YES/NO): NO